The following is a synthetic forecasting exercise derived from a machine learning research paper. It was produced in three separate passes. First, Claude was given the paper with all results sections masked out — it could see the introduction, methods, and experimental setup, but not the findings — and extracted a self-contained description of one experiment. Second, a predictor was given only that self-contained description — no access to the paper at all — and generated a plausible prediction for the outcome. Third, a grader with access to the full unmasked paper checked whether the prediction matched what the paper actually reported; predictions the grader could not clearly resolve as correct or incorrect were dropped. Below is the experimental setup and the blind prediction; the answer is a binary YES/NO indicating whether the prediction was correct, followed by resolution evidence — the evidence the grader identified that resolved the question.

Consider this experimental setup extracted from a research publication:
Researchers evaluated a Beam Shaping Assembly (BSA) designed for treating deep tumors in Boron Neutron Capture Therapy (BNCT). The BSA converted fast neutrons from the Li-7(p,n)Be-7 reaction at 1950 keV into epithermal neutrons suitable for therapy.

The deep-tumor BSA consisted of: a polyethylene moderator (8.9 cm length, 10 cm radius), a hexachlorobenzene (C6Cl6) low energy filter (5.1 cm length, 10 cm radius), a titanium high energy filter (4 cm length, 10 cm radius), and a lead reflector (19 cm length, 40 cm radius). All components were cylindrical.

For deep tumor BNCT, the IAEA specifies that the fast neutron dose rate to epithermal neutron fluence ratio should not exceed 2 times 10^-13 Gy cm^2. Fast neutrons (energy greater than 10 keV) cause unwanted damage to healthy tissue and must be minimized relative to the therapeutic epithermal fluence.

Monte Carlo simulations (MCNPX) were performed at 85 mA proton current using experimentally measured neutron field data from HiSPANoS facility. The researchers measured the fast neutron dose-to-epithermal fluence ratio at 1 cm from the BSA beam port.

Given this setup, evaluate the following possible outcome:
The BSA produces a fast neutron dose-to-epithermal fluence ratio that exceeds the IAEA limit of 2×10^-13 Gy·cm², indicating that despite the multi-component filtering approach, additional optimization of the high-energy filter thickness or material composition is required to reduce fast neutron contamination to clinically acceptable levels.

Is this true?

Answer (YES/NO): NO